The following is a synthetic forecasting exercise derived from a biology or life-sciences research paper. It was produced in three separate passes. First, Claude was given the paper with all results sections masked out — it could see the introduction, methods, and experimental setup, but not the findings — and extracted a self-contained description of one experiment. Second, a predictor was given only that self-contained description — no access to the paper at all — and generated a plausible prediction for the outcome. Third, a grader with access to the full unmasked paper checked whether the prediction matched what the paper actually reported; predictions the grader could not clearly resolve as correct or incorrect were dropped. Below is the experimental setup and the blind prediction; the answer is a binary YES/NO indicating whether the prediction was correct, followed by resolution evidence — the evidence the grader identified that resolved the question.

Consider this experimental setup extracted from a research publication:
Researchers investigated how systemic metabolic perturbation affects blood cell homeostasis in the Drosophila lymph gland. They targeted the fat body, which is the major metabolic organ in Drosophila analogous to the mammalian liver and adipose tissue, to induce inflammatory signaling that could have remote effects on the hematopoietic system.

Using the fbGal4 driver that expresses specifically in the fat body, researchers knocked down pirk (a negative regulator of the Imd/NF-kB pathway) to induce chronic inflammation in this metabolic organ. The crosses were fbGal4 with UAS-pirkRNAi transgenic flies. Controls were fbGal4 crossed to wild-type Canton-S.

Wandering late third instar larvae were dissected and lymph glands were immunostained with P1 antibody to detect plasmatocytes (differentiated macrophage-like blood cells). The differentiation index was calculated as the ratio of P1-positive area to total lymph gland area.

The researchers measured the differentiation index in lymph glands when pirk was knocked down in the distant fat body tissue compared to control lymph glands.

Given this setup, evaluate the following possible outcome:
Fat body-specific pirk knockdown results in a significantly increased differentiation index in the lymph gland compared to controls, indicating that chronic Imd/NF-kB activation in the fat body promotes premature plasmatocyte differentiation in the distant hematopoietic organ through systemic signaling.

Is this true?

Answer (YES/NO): YES